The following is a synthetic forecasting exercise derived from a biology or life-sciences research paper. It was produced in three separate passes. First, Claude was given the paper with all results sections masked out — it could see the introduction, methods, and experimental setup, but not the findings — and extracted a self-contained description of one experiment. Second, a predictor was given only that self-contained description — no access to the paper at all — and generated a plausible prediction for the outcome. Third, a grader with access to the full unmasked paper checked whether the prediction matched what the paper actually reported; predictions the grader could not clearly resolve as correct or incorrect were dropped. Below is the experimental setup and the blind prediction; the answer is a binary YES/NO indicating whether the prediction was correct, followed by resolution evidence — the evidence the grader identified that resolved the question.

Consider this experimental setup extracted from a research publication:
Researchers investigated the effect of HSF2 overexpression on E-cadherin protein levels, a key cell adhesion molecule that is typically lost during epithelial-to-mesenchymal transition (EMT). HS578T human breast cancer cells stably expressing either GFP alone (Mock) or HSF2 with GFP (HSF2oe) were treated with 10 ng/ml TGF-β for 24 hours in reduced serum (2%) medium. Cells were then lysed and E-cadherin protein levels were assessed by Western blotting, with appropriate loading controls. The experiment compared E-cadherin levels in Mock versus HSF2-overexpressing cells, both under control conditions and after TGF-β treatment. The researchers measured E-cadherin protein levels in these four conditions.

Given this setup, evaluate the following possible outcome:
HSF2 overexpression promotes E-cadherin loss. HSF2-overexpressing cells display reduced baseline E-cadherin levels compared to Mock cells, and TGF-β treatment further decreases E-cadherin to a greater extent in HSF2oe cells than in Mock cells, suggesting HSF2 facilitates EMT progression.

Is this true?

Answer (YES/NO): NO